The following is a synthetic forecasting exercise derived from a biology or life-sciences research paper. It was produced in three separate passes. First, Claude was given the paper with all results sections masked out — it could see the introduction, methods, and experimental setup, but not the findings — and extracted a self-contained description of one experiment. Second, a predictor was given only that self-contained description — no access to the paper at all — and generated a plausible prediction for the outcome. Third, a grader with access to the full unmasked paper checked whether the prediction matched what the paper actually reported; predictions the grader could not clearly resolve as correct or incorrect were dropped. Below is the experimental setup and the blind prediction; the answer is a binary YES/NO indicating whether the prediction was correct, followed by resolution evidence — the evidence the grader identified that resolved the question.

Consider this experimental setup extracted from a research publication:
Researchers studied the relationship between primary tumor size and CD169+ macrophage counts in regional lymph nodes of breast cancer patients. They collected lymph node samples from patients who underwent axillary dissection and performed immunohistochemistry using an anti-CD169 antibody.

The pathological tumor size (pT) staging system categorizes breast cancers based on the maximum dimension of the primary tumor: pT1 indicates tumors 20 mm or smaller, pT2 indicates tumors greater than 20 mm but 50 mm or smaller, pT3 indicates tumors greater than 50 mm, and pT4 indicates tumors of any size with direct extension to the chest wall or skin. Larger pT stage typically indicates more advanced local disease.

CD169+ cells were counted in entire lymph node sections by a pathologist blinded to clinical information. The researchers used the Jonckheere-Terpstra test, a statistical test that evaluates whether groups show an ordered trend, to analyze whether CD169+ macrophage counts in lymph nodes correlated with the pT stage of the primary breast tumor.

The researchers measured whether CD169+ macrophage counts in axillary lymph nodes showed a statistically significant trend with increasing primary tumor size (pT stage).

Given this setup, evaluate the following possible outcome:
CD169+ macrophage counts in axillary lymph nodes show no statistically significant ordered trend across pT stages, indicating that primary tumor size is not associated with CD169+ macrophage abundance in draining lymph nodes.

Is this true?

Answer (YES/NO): YES